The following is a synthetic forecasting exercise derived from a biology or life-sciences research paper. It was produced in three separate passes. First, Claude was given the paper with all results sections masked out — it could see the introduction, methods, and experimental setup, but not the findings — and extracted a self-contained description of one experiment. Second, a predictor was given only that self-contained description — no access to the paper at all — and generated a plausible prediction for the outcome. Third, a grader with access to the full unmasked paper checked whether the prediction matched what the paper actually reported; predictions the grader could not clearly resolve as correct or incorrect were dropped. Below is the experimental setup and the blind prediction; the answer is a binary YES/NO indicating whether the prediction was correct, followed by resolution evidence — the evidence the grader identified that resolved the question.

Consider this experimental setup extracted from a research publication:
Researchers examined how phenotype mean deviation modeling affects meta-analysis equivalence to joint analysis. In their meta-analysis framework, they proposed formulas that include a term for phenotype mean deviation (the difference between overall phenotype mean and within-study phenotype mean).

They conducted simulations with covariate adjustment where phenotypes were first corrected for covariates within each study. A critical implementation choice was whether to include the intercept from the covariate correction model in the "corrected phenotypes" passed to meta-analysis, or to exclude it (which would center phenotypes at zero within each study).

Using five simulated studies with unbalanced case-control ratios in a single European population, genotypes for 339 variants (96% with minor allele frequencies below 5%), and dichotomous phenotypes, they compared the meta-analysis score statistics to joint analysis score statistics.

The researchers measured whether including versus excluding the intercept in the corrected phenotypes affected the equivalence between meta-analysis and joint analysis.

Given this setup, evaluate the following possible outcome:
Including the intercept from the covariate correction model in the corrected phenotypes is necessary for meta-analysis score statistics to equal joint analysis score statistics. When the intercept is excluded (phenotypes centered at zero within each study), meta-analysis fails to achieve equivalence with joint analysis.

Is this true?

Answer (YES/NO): YES